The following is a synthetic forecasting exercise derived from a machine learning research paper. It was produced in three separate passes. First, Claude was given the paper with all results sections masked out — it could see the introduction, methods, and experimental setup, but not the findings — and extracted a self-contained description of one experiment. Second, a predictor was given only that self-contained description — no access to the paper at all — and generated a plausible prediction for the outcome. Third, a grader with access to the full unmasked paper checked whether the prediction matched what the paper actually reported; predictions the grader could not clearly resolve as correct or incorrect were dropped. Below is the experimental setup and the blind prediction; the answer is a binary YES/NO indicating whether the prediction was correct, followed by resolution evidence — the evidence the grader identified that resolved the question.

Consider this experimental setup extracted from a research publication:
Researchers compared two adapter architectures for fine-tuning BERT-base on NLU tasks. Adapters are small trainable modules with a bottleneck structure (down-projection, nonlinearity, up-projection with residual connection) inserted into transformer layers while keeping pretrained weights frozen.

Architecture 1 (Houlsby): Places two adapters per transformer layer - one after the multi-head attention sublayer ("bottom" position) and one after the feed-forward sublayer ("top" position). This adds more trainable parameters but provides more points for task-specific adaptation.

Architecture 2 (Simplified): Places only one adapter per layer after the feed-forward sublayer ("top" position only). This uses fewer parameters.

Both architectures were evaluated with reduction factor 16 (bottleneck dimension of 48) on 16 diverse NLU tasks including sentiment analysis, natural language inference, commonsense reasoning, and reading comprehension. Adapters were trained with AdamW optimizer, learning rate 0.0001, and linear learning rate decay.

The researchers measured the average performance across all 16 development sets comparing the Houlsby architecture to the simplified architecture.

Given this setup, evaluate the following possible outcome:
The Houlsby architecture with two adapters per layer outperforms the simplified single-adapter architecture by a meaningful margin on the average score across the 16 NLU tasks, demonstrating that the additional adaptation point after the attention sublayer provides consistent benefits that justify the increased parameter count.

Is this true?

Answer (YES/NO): NO